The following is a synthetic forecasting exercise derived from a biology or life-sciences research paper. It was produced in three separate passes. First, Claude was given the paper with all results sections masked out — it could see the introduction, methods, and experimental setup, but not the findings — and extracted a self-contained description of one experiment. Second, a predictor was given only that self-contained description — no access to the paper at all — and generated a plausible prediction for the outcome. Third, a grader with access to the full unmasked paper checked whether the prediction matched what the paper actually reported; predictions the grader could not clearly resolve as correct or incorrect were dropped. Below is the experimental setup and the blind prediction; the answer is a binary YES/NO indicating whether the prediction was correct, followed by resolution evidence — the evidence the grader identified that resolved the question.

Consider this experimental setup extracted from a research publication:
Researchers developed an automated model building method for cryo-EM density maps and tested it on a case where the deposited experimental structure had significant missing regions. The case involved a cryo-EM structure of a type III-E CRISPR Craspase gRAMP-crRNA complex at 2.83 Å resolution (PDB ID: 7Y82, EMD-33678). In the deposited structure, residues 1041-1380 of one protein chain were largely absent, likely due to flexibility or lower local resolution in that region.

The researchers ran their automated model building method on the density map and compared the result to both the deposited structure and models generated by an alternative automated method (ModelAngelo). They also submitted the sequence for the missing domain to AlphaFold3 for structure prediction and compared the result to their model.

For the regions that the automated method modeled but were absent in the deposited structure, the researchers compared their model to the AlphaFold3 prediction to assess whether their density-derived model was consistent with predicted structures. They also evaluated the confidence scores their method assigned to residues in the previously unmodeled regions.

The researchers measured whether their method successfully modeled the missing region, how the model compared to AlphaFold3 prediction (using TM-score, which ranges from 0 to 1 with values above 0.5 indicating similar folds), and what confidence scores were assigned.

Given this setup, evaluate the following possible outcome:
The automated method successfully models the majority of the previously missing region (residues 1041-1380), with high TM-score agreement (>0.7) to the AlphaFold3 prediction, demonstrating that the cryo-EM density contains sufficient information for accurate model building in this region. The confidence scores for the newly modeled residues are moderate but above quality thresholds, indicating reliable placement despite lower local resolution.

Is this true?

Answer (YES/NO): NO